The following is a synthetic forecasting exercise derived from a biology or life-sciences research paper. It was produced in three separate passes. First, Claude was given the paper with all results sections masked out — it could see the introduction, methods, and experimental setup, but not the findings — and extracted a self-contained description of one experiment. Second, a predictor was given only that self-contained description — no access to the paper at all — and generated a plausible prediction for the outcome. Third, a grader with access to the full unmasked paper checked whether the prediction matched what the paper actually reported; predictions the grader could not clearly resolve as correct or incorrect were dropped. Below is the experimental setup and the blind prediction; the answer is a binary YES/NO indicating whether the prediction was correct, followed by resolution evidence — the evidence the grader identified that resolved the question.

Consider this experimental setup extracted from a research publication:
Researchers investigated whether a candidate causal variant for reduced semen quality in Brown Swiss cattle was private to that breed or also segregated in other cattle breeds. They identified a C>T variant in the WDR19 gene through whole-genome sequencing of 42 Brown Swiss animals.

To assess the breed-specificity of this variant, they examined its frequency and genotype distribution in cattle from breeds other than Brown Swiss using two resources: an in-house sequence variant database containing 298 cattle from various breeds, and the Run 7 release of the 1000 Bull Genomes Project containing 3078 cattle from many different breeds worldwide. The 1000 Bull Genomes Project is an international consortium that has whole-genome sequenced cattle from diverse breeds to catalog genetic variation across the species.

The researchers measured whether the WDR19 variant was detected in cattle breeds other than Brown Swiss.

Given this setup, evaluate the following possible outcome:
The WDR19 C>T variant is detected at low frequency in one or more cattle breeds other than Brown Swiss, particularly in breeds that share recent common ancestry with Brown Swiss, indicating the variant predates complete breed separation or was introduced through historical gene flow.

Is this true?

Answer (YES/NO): YES